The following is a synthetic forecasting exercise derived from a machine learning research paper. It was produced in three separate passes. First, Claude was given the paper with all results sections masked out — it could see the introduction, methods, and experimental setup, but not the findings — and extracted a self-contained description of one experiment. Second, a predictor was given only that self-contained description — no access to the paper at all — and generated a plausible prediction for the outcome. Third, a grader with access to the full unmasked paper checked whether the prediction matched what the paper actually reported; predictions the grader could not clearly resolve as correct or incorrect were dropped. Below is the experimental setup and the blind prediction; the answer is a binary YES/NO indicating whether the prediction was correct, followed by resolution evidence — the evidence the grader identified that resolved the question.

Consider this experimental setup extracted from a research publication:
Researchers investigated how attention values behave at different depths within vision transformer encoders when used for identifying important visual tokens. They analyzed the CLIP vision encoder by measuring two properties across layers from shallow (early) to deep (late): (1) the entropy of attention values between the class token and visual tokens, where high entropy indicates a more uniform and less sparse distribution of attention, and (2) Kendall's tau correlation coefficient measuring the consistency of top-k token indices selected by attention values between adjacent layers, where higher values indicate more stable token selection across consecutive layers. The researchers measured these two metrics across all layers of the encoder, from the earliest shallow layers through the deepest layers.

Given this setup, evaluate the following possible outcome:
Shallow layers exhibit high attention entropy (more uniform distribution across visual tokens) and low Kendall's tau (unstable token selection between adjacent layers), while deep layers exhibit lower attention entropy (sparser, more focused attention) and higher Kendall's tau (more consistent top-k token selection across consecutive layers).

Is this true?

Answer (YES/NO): YES